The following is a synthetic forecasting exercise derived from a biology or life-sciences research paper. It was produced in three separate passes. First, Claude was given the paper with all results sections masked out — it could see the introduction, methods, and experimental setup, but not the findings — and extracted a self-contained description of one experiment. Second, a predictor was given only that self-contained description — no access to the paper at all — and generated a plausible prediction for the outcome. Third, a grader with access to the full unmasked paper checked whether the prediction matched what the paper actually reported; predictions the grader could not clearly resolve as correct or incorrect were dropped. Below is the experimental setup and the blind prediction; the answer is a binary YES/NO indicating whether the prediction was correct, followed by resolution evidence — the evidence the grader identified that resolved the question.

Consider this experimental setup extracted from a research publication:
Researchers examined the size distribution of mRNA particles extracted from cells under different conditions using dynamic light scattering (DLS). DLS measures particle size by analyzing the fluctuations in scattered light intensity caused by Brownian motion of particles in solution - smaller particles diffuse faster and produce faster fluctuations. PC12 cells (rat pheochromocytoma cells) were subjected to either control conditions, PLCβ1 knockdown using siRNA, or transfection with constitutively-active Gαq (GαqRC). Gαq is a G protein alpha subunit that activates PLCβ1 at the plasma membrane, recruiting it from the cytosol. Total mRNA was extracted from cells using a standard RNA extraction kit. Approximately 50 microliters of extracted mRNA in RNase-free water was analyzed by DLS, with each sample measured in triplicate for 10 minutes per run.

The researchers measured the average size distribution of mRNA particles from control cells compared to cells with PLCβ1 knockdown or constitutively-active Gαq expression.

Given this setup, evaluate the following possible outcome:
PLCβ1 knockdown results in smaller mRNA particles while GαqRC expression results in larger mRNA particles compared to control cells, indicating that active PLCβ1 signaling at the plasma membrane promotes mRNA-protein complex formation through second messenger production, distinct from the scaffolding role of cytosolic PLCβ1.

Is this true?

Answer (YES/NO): NO